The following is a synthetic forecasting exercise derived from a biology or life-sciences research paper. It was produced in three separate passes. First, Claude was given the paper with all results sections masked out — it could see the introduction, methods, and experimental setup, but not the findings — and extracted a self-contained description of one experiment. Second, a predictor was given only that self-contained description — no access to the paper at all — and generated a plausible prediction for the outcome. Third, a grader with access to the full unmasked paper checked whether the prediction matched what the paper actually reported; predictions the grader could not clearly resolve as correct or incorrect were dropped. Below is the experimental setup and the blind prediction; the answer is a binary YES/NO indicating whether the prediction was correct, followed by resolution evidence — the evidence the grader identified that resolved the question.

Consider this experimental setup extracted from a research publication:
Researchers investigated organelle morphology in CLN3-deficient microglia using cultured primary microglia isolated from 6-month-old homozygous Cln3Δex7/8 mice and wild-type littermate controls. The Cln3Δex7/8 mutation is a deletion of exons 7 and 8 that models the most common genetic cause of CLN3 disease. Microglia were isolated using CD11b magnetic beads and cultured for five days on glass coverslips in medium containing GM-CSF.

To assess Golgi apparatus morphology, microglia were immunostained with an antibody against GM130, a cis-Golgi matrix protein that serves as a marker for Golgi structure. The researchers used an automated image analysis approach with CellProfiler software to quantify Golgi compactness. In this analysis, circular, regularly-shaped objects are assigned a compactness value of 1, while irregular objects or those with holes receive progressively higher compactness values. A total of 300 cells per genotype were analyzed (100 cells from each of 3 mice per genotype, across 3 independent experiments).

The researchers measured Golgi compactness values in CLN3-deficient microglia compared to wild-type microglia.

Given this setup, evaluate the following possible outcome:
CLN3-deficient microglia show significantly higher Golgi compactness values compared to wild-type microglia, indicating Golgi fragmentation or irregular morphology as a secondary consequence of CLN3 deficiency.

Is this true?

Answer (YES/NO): YES